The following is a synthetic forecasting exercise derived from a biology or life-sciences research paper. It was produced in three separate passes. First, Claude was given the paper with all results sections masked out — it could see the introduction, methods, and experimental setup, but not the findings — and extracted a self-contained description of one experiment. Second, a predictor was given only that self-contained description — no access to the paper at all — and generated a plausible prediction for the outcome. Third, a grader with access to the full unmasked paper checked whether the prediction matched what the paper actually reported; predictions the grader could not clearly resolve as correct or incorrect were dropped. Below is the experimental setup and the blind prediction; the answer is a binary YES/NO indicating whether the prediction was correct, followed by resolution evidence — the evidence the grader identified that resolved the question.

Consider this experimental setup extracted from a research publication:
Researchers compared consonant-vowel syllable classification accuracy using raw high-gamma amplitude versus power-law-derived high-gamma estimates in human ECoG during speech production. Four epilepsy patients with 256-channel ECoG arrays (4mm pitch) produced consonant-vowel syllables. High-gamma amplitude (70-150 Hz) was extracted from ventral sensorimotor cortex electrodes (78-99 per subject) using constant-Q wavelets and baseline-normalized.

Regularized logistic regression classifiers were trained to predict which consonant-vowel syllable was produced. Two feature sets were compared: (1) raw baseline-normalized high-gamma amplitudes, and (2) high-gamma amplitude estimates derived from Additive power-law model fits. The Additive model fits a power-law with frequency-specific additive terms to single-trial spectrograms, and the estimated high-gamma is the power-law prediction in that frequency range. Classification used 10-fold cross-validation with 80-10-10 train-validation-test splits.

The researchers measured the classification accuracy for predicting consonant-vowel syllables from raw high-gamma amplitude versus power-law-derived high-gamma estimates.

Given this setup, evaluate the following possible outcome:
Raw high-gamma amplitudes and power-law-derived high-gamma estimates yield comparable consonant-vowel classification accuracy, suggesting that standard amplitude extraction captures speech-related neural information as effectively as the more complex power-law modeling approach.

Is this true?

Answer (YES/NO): NO